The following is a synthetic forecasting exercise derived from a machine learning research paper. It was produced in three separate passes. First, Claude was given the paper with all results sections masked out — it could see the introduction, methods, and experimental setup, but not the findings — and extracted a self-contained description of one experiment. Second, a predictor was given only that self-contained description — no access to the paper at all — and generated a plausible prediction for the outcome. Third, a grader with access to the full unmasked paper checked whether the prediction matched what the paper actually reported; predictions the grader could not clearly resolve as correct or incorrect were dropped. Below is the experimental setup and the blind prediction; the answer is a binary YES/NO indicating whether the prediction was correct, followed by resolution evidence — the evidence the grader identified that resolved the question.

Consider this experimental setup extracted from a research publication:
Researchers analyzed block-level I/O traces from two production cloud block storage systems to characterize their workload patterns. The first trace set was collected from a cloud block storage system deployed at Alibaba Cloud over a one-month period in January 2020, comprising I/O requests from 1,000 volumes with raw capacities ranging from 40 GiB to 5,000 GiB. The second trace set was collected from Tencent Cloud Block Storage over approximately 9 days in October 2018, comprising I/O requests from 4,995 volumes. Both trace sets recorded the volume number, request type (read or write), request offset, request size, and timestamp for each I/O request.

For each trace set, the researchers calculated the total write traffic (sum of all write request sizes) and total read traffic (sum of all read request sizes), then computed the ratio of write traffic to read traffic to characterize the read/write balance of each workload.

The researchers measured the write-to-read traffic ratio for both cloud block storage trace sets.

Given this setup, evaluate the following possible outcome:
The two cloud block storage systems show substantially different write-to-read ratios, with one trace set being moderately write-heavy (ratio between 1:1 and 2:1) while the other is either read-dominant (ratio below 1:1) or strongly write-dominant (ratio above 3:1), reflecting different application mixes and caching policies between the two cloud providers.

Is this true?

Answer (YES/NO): NO